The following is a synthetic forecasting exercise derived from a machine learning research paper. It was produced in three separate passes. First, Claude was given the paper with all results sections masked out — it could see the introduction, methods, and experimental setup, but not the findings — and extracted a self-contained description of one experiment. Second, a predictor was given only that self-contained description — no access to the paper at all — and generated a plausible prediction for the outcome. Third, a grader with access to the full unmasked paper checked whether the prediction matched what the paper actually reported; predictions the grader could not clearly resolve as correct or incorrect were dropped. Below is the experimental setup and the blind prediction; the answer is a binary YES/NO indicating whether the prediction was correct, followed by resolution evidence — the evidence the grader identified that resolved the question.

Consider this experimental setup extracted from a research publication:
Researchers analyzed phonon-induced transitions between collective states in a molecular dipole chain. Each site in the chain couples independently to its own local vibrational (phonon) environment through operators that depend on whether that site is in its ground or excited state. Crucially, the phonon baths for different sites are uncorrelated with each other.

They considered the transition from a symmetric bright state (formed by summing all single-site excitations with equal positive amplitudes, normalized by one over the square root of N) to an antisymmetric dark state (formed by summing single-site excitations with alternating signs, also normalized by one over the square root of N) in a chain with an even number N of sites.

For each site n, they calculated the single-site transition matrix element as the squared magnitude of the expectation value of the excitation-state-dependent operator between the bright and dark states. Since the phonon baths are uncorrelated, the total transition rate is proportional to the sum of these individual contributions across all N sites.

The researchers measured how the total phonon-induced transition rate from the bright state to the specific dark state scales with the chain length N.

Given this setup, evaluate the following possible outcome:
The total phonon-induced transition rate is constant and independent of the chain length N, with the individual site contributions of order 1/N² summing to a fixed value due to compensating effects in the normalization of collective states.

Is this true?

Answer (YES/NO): NO